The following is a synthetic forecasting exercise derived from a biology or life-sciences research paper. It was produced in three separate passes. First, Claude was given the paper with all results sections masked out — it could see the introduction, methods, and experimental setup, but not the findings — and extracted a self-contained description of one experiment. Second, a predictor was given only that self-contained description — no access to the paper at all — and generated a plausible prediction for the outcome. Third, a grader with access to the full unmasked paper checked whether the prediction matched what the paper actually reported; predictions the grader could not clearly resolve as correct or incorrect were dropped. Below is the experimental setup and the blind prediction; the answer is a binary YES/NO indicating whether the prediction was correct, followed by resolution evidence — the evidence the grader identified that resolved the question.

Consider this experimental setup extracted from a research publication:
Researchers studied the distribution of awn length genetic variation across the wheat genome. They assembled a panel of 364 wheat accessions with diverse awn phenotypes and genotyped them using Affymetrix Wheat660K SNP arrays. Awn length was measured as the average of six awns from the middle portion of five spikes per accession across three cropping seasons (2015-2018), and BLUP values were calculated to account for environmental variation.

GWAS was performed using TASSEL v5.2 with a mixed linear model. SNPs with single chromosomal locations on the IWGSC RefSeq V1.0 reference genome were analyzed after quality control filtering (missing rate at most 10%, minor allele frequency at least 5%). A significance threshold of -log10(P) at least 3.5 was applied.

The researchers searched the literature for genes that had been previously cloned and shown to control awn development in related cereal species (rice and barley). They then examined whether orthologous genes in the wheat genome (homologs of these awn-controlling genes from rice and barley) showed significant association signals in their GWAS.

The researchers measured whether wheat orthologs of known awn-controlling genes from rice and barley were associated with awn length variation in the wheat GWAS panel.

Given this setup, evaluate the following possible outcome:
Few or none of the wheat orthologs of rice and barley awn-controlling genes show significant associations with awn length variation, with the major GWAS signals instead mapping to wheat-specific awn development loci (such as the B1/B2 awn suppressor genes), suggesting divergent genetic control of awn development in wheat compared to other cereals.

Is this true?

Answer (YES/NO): NO